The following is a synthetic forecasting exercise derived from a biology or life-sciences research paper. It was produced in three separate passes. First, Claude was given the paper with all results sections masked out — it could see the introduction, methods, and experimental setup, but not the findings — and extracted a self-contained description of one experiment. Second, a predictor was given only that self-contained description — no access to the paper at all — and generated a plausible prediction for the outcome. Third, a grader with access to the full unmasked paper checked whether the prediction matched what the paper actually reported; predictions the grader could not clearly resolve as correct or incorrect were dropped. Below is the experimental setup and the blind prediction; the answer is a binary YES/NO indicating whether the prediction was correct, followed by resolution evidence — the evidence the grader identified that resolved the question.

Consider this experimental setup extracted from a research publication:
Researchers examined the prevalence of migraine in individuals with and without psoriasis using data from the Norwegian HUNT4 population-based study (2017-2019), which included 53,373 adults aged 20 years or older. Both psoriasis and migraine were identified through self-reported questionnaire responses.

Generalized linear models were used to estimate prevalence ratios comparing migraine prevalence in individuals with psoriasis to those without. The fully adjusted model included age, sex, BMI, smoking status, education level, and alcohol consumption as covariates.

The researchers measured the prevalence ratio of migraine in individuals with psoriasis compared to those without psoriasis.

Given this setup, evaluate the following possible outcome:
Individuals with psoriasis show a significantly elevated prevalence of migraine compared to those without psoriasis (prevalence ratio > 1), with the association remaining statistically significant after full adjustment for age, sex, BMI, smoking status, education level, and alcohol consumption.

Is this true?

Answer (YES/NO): YES